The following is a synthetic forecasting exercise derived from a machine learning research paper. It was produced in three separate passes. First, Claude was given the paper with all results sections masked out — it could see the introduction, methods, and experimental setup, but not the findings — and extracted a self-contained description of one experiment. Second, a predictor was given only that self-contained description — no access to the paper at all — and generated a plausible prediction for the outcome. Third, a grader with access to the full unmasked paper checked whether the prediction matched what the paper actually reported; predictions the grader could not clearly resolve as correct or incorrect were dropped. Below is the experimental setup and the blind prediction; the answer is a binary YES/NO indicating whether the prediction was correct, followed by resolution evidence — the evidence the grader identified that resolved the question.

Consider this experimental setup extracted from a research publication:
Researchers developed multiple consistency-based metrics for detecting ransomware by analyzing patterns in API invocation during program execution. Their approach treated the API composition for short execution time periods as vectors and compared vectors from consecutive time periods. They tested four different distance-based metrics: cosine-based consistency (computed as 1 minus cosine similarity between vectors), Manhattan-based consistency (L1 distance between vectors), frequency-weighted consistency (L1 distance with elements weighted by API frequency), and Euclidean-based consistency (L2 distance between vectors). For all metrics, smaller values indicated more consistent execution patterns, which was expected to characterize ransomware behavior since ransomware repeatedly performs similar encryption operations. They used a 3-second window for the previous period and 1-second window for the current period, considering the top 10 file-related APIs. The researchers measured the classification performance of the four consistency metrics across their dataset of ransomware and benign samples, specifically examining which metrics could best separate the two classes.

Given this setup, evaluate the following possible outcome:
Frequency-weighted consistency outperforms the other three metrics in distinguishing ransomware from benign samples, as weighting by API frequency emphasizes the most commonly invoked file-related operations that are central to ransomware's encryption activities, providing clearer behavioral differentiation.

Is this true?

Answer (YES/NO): NO